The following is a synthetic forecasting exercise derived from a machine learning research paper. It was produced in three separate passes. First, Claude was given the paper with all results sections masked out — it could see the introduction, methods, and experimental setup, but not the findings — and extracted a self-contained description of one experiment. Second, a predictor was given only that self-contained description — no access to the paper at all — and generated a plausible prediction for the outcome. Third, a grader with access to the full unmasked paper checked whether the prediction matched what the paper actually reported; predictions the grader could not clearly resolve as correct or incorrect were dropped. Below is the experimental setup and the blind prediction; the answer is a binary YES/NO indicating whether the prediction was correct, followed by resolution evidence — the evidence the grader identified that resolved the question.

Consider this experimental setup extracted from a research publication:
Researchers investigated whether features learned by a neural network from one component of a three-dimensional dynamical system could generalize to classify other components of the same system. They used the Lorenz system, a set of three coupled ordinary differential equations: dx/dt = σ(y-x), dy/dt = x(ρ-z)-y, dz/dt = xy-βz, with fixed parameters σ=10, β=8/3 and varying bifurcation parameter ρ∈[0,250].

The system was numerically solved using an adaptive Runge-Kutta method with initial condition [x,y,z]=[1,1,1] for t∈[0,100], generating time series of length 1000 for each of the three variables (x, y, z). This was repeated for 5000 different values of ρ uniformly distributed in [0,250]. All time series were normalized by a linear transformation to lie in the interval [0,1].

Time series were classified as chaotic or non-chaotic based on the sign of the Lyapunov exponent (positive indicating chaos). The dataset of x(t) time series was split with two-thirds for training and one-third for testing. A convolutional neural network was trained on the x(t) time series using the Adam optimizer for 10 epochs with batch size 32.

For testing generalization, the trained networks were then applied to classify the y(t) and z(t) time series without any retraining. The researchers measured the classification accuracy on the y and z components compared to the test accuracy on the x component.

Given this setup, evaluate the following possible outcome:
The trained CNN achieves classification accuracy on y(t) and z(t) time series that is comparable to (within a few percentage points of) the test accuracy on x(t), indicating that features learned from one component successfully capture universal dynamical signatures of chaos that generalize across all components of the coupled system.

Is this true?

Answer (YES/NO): NO